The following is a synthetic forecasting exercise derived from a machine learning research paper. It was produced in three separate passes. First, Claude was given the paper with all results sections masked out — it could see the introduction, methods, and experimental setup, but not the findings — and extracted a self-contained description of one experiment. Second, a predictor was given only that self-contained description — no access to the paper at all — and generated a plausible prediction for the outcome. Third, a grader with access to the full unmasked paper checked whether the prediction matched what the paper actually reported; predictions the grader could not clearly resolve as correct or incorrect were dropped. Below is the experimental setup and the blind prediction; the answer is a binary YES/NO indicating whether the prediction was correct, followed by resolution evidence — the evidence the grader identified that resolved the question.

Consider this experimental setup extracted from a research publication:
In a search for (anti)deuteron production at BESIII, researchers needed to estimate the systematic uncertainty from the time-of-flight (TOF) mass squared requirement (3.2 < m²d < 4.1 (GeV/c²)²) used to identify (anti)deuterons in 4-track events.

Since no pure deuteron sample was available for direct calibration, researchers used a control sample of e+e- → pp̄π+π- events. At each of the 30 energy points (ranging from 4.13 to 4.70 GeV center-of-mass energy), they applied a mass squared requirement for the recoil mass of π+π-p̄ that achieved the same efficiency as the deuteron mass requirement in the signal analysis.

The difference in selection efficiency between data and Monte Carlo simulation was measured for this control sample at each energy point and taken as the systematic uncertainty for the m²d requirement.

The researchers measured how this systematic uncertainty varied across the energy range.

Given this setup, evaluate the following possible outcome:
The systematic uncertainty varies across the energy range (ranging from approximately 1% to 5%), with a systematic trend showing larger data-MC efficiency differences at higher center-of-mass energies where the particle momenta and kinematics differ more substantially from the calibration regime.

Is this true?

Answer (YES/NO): NO